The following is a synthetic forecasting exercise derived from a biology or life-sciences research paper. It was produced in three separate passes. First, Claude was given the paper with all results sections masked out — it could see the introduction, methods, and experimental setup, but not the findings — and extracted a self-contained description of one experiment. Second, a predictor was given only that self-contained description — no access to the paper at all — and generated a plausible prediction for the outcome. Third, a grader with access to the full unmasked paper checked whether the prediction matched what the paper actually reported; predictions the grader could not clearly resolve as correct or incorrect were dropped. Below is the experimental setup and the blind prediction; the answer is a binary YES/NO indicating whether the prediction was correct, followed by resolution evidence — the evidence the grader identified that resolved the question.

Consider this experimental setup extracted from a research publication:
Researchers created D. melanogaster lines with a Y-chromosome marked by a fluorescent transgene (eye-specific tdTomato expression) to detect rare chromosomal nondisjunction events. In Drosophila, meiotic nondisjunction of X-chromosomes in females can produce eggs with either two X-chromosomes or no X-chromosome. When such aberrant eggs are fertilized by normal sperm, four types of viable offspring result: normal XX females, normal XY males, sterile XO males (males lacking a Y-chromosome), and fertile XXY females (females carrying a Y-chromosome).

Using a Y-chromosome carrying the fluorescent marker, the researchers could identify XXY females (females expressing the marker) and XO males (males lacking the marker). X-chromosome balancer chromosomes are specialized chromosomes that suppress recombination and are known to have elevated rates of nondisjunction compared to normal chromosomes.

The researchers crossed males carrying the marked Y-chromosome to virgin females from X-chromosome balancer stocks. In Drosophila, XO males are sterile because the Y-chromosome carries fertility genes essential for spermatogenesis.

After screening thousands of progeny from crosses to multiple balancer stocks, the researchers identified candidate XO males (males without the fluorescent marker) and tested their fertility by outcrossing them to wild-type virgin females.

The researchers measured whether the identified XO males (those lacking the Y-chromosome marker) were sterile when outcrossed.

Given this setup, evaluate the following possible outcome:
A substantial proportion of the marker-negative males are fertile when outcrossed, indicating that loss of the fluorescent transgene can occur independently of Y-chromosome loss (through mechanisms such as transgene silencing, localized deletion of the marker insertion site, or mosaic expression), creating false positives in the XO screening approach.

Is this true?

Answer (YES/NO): NO